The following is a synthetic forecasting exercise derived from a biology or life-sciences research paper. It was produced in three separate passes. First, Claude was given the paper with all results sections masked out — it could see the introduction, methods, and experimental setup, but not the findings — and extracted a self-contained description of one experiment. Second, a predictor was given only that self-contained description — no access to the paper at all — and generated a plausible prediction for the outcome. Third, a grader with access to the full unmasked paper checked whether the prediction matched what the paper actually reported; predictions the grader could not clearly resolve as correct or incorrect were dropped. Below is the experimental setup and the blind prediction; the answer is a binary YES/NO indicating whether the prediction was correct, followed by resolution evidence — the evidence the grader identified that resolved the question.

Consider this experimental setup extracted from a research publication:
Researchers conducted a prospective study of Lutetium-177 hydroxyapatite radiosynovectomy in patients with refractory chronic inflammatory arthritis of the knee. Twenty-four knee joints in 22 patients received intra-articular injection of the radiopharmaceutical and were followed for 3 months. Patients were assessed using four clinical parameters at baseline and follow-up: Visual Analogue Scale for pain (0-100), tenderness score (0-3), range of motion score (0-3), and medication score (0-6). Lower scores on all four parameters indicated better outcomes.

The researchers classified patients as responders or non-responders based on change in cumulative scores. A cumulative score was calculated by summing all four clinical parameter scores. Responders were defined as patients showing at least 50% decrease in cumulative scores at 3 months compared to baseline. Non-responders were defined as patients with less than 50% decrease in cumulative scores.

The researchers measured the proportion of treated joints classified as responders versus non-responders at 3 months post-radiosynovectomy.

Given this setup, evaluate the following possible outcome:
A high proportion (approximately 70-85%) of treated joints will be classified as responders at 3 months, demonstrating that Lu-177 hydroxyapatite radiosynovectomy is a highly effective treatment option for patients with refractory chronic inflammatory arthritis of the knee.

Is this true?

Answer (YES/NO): YES